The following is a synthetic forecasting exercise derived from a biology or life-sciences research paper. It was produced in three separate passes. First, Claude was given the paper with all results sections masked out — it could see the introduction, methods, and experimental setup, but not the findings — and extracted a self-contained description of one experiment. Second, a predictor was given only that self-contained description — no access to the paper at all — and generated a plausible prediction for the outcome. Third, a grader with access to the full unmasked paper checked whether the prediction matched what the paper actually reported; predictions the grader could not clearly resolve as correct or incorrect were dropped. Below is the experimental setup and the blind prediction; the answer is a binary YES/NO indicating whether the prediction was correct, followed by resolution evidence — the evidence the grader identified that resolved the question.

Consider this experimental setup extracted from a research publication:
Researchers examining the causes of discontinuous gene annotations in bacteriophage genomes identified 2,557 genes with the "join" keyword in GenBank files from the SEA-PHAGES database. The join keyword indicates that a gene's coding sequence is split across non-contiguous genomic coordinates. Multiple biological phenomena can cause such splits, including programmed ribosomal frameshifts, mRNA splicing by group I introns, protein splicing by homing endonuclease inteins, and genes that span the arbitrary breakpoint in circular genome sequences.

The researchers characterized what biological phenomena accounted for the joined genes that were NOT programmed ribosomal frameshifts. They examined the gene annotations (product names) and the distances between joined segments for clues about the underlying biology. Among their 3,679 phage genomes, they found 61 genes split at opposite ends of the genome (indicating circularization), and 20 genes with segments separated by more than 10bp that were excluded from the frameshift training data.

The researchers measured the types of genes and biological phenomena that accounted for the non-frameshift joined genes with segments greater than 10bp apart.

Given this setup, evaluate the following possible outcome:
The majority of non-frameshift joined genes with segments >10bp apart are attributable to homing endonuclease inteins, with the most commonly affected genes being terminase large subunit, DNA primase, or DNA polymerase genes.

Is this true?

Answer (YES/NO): NO